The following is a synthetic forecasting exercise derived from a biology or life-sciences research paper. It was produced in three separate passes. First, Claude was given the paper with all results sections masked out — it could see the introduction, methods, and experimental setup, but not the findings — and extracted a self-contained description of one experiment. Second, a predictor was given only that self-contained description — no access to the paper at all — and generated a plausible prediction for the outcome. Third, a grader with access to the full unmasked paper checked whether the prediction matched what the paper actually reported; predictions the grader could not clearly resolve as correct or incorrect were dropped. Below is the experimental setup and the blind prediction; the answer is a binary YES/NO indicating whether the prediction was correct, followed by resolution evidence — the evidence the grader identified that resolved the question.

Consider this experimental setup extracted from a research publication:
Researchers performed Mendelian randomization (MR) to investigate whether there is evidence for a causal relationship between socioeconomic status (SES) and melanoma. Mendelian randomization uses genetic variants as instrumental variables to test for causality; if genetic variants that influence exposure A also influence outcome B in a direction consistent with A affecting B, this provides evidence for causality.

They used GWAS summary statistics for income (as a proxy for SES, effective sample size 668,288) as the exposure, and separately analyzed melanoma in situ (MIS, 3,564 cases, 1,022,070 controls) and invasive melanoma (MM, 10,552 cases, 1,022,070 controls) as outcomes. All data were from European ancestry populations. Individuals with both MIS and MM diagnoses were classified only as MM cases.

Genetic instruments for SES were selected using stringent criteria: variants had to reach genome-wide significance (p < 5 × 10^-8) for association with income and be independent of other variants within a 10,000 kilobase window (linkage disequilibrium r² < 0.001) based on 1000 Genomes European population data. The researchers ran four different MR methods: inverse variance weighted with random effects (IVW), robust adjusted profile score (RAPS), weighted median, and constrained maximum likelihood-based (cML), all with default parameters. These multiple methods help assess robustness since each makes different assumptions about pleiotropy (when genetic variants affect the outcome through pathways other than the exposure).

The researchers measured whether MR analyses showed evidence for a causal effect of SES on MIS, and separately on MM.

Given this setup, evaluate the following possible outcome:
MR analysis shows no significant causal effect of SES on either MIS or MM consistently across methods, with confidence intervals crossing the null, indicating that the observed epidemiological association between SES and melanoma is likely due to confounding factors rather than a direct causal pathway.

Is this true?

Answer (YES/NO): NO